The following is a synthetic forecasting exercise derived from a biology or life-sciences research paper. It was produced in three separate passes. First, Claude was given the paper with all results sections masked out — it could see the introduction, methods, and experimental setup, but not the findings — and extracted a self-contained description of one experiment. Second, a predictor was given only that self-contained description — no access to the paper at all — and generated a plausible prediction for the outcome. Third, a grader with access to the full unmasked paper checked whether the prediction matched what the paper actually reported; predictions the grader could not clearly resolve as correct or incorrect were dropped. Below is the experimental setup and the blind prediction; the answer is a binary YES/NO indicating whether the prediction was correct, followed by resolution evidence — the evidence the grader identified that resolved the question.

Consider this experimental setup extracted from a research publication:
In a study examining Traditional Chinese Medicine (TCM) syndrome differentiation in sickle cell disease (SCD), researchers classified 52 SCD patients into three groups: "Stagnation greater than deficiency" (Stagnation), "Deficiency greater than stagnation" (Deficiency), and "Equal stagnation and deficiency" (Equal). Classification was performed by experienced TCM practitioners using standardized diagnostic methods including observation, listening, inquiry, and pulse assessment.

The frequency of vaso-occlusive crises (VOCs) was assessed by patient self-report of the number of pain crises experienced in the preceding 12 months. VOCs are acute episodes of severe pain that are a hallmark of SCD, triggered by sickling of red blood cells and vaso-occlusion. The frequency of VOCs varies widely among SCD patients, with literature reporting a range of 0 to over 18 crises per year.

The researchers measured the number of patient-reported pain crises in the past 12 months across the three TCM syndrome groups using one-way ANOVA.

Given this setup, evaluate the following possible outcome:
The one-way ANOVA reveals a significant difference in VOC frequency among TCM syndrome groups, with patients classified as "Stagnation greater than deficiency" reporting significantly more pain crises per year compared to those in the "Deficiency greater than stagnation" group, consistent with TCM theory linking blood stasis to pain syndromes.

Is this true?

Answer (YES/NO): NO